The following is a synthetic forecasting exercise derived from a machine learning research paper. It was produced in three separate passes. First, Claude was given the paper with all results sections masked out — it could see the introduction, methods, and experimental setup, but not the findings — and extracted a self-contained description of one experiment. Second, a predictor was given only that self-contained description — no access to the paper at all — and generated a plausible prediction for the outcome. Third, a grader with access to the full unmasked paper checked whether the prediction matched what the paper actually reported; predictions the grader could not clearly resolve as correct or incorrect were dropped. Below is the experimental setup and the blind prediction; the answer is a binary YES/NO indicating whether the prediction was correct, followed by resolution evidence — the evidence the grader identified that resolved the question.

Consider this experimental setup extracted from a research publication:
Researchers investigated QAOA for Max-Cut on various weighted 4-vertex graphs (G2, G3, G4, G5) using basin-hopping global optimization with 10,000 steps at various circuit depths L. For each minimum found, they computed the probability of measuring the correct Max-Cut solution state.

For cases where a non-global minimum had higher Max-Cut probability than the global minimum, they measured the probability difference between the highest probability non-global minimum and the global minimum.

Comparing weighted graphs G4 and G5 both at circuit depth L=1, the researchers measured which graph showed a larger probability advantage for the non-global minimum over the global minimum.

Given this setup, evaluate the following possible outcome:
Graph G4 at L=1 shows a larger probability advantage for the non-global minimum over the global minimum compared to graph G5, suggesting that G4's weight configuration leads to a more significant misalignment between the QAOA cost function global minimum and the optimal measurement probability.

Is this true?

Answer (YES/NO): NO